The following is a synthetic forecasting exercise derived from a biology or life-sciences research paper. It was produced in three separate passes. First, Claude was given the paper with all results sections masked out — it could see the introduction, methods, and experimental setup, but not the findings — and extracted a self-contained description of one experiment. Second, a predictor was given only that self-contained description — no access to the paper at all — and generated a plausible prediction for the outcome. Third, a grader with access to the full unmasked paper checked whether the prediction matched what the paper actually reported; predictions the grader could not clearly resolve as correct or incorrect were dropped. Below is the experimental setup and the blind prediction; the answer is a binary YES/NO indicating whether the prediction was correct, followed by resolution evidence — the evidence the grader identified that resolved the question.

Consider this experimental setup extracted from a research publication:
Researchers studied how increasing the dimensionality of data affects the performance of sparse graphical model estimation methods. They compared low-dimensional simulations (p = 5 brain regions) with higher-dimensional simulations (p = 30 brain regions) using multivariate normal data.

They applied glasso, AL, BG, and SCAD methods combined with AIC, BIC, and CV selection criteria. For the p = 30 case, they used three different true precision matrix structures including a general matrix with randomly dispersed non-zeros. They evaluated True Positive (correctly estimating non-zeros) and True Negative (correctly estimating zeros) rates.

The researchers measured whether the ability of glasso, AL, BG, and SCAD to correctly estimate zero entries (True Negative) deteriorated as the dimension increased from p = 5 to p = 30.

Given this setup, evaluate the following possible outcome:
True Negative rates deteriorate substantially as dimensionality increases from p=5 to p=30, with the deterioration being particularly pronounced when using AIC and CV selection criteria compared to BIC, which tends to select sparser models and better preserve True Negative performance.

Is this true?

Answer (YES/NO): NO